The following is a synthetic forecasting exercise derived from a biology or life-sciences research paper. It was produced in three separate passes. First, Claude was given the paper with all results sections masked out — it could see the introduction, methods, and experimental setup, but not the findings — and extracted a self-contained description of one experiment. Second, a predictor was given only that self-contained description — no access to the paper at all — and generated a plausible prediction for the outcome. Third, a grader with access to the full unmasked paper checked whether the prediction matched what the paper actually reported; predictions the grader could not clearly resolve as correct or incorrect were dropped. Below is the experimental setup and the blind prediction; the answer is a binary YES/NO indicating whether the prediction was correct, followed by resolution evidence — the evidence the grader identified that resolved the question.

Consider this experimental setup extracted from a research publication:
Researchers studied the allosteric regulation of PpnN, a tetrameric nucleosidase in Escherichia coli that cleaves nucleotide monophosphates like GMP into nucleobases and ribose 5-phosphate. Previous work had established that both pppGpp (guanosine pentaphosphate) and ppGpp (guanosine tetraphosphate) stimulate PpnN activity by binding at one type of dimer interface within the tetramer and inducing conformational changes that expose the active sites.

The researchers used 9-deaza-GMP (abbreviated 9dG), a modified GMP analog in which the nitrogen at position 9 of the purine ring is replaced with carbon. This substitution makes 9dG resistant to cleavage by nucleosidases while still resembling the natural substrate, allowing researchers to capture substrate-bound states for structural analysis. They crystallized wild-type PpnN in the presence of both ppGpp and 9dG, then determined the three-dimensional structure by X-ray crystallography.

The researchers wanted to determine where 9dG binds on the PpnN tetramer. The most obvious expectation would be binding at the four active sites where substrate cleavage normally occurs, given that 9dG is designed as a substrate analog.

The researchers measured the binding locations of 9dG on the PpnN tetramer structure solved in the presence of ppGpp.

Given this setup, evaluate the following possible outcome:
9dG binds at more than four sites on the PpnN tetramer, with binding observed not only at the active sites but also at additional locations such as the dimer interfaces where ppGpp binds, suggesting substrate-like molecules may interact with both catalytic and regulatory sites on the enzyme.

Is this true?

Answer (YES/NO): NO